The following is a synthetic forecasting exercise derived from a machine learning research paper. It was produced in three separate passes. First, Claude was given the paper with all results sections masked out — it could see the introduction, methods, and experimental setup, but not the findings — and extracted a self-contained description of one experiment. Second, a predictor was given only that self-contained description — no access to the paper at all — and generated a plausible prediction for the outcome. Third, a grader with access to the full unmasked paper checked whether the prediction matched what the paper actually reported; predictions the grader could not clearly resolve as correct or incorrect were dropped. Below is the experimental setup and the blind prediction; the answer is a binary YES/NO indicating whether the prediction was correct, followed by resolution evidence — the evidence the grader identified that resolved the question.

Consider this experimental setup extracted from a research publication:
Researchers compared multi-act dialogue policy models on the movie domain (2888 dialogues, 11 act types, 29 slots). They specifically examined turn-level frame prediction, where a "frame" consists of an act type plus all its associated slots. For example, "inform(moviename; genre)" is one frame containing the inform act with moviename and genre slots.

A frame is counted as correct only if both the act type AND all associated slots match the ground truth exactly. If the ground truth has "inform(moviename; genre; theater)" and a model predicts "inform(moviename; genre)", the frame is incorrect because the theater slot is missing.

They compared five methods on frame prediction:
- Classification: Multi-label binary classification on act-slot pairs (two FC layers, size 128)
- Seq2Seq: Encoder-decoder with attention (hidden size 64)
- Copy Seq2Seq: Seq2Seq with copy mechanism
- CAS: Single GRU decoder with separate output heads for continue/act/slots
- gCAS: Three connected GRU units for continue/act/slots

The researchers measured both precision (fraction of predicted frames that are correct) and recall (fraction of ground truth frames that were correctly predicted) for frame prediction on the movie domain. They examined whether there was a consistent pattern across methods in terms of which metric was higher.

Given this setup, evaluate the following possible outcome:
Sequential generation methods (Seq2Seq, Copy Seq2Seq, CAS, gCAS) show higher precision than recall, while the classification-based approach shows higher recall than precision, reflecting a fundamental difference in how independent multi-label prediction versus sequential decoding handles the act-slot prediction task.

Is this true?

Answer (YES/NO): NO